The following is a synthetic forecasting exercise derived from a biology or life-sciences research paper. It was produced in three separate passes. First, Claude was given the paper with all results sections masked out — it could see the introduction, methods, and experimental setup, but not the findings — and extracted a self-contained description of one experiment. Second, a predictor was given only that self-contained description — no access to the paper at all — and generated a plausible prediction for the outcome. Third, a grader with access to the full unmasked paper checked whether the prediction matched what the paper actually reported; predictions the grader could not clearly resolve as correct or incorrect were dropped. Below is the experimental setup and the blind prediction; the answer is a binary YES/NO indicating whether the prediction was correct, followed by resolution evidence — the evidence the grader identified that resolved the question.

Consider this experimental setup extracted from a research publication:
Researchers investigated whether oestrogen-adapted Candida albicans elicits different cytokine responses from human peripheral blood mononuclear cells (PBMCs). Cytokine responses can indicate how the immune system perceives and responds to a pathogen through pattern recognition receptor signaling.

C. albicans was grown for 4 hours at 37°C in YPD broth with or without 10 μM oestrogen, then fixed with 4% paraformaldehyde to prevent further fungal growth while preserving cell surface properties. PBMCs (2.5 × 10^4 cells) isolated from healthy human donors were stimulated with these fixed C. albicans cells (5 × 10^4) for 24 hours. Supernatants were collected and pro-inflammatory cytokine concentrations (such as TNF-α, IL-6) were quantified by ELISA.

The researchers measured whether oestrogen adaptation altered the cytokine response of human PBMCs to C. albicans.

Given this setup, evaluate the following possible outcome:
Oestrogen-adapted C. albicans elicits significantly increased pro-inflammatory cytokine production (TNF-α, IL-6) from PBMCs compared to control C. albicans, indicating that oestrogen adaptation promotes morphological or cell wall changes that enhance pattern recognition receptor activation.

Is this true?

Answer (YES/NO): NO